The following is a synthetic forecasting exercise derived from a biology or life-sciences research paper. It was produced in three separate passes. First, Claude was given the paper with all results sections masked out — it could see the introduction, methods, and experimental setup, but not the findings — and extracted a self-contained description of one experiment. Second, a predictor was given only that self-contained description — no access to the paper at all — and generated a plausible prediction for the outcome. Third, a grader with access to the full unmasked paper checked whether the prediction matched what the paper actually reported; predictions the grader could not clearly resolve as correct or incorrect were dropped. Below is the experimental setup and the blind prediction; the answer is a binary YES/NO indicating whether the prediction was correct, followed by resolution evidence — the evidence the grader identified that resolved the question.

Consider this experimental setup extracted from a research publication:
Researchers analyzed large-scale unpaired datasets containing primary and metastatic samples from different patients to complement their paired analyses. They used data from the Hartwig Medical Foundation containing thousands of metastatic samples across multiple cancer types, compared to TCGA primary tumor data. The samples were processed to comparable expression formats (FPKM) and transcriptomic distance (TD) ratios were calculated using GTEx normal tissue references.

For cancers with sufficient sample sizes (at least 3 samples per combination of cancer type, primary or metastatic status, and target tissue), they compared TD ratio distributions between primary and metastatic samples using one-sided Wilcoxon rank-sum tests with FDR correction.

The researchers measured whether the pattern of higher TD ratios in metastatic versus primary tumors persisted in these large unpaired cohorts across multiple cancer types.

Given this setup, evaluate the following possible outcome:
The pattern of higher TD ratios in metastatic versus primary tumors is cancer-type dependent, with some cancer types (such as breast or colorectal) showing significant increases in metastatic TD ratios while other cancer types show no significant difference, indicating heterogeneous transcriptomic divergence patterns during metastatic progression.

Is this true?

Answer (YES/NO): NO